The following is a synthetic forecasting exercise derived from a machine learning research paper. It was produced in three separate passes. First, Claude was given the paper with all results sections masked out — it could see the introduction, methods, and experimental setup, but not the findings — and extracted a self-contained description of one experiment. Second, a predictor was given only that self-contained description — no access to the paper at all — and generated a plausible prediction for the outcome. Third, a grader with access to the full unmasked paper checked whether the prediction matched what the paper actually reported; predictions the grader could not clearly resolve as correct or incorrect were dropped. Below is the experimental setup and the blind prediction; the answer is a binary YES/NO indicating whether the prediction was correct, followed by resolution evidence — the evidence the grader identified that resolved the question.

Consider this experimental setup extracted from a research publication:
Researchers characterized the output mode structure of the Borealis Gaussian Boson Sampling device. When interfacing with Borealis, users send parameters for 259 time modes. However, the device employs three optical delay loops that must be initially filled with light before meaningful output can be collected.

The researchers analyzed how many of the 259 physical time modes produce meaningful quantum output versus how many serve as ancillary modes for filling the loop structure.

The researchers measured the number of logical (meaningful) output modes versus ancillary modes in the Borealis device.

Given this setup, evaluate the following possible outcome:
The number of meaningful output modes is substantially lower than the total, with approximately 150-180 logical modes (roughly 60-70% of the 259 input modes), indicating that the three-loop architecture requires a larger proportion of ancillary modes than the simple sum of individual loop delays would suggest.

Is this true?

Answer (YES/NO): NO